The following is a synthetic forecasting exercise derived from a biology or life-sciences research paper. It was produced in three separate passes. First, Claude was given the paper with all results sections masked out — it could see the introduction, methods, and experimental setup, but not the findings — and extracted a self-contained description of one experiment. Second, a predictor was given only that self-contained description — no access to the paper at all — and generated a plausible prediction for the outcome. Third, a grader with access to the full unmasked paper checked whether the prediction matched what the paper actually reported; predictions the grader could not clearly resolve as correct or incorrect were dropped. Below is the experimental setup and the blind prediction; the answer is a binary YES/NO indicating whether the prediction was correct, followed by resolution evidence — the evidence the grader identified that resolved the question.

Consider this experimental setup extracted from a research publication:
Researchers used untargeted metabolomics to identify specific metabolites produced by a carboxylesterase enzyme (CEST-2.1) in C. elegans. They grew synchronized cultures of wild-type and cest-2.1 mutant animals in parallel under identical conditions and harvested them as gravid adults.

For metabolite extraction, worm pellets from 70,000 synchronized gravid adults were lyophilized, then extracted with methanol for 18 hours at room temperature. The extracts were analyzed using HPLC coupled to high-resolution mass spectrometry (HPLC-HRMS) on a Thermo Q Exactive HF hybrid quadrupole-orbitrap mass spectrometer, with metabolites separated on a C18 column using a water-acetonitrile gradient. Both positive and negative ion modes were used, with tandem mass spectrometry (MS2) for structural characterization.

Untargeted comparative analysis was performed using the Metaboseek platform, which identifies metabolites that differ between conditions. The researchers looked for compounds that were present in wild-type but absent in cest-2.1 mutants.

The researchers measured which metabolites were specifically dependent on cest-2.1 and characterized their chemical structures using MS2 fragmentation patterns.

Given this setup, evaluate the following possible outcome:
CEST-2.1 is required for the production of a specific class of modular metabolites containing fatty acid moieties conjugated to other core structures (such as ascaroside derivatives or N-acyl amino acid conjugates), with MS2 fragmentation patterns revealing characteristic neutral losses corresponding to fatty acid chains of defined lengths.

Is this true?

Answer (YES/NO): NO